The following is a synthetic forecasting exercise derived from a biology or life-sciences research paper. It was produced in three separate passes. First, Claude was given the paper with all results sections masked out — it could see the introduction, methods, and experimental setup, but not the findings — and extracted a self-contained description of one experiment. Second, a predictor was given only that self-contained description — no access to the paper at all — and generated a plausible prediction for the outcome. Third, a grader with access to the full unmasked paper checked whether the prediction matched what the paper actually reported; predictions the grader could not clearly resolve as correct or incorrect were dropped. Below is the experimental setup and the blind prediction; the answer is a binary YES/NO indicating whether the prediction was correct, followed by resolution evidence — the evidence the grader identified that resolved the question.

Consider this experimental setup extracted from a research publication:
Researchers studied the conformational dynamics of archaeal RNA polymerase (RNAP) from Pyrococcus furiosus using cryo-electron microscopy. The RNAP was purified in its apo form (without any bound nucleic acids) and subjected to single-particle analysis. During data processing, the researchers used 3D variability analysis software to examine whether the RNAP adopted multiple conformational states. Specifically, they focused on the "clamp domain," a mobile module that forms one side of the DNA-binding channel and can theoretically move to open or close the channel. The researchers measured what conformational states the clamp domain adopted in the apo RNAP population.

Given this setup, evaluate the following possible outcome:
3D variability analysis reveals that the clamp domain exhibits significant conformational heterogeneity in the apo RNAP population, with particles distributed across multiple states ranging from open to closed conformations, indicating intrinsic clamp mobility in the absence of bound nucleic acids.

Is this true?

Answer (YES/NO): YES